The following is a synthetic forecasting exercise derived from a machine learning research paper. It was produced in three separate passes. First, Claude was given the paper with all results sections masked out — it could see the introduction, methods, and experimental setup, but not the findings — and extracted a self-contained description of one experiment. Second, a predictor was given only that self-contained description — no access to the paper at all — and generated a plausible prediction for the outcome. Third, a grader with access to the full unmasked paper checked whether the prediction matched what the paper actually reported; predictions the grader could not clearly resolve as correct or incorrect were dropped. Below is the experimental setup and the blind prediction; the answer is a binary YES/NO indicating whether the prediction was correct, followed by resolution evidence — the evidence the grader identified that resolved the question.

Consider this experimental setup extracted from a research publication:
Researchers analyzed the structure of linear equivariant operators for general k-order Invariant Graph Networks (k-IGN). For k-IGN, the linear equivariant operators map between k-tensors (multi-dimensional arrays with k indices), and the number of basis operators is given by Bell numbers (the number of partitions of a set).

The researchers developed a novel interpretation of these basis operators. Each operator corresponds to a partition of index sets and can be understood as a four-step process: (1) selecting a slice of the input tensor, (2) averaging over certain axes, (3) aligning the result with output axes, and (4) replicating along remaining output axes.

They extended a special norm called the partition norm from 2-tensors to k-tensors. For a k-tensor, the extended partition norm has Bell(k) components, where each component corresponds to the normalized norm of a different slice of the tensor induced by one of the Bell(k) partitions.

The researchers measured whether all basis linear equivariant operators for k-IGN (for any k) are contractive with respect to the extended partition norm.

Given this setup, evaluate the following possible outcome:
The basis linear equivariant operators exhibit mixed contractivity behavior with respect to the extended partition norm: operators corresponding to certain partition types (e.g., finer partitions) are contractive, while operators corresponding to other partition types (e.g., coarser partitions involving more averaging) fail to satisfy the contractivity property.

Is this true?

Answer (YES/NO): NO